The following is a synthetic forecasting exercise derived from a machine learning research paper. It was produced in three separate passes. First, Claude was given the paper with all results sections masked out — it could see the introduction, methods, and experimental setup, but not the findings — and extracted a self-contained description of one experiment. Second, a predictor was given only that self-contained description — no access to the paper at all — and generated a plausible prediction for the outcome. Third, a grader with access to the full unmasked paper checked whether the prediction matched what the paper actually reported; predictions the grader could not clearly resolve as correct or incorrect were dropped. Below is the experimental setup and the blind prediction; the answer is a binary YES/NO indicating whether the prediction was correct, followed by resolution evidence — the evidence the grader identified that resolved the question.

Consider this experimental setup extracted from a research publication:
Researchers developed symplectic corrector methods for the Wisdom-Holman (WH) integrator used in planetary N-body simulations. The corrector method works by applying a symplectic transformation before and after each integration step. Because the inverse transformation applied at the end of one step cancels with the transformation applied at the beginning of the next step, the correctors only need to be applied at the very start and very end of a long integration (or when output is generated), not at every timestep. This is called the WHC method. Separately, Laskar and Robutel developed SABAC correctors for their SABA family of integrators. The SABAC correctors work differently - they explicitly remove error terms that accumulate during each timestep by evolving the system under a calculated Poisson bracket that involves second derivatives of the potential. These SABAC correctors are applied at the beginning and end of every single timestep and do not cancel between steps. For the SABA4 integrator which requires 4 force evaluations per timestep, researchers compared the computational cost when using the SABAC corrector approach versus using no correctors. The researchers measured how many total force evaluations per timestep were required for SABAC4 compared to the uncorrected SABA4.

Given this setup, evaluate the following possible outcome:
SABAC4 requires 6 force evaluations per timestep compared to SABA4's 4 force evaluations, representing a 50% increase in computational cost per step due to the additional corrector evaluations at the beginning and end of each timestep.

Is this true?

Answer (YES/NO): NO